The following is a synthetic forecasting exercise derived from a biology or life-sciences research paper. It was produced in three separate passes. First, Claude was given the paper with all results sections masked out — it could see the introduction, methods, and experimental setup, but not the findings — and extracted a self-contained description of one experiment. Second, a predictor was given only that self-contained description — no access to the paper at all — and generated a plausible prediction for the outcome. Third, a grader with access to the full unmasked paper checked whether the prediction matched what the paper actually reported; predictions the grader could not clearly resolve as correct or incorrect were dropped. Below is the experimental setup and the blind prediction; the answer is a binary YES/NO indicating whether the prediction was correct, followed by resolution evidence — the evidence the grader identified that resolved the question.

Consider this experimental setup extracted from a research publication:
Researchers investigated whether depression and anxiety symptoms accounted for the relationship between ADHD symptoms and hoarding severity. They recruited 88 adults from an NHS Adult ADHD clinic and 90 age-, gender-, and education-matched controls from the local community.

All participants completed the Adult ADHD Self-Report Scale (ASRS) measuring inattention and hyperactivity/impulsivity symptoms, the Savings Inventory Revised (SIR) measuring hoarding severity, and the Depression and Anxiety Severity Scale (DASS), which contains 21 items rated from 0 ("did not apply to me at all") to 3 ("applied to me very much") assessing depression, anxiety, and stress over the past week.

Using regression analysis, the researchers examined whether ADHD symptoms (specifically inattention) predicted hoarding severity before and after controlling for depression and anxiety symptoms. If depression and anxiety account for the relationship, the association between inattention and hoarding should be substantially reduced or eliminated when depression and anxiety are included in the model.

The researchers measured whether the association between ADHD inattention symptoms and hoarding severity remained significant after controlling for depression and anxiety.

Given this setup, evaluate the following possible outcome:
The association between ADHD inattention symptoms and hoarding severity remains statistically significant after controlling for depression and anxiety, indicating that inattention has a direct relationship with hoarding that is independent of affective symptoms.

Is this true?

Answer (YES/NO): YES